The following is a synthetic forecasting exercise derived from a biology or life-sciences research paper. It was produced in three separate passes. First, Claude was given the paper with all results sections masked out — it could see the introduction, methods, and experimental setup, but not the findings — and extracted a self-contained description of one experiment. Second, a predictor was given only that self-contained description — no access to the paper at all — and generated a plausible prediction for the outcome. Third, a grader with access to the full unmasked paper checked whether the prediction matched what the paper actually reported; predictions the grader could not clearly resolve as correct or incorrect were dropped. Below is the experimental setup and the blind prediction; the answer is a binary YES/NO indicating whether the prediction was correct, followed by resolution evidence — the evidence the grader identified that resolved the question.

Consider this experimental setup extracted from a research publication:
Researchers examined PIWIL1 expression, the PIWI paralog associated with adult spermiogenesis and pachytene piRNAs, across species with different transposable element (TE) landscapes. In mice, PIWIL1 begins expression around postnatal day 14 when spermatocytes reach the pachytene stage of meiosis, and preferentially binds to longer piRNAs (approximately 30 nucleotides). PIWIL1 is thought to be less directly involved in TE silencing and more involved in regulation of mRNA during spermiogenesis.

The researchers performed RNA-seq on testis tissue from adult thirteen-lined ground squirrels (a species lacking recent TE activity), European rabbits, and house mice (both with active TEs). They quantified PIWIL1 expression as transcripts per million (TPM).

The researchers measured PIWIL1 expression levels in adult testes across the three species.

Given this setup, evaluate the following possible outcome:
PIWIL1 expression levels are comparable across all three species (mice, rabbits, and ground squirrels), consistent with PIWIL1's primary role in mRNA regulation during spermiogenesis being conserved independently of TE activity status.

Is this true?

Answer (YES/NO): YES